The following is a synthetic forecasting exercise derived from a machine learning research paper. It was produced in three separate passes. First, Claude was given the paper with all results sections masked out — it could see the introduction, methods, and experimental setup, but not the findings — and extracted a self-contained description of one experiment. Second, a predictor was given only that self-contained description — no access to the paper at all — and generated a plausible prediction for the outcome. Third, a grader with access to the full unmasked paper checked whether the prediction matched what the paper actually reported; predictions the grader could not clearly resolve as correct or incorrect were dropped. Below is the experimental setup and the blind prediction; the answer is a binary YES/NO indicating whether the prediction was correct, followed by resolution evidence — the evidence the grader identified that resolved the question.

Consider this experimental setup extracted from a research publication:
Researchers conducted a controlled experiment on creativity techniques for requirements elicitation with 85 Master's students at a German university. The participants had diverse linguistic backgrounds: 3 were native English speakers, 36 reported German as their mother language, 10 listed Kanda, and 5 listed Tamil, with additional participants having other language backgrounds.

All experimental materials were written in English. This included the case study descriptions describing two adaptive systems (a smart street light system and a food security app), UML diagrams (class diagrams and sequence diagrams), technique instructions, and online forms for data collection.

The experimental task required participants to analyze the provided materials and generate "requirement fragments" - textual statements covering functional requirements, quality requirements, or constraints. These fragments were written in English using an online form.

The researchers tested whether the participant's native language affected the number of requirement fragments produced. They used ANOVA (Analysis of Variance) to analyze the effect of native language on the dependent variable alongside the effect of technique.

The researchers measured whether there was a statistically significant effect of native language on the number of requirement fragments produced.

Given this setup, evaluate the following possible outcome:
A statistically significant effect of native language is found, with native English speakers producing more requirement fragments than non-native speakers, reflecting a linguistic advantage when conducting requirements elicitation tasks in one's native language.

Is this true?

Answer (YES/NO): NO